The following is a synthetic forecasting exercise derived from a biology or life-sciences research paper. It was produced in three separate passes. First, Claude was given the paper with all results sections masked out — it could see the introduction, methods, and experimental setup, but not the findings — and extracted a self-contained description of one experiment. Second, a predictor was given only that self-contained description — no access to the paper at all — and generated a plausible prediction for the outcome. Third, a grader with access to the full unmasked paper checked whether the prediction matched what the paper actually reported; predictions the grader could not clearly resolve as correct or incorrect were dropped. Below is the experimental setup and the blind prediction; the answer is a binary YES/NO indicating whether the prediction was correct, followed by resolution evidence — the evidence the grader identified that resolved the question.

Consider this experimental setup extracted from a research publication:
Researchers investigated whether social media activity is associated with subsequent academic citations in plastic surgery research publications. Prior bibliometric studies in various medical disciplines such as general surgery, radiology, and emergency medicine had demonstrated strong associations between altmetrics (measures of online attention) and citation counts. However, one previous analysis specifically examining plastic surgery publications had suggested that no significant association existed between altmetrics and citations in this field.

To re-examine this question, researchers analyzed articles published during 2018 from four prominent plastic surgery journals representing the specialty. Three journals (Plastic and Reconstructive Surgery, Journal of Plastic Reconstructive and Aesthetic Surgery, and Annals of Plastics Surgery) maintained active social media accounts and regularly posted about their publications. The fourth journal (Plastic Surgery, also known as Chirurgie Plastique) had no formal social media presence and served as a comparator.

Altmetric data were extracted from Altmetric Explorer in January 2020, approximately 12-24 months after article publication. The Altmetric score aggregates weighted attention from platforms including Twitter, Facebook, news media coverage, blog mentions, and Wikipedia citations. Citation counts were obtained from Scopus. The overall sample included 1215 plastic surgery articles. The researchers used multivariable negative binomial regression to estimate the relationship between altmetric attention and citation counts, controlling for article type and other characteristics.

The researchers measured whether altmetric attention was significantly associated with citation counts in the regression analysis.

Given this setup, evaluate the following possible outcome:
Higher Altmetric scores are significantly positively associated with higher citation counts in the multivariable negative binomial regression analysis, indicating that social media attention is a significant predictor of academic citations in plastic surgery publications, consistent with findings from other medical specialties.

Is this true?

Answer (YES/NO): YES